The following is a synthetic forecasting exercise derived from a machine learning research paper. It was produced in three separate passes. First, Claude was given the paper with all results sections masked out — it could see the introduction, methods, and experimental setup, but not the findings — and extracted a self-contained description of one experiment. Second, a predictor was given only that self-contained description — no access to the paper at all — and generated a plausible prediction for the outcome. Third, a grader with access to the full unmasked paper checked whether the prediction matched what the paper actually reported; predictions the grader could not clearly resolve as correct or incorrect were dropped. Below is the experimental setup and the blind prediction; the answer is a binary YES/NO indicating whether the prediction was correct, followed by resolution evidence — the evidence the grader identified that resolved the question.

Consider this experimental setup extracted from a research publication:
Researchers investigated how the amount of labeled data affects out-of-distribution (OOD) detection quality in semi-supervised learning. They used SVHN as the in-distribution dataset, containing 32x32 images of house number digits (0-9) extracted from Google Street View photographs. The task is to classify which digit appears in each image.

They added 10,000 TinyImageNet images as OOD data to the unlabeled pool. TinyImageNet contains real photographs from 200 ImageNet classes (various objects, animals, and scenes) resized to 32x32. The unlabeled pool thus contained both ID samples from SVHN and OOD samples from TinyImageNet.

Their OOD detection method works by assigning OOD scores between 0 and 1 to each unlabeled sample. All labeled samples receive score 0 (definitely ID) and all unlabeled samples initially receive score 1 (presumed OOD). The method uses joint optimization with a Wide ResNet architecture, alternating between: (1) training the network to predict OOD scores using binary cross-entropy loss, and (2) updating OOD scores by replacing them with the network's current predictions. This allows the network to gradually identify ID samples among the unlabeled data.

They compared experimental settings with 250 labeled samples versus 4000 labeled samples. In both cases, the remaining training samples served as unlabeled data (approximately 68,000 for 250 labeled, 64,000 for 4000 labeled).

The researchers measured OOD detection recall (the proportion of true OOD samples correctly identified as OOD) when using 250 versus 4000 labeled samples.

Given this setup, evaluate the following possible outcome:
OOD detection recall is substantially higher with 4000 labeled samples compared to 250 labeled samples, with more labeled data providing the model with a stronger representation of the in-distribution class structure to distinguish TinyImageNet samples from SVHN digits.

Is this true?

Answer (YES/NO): YES